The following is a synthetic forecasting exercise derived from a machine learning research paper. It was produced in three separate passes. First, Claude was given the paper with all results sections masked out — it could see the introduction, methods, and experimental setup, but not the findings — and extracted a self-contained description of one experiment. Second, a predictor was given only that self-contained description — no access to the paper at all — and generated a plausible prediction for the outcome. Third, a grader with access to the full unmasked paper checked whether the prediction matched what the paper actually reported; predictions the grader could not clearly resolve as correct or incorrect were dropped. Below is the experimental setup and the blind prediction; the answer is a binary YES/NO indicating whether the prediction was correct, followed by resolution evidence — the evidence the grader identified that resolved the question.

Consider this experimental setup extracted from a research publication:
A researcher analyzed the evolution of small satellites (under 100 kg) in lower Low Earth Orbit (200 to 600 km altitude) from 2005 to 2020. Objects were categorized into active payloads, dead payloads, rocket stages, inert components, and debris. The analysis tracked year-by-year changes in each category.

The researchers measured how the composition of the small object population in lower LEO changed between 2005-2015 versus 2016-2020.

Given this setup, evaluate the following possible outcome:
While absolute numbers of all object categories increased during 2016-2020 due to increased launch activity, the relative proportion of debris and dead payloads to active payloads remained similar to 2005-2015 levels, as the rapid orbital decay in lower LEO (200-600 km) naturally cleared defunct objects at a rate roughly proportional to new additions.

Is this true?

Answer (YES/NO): NO